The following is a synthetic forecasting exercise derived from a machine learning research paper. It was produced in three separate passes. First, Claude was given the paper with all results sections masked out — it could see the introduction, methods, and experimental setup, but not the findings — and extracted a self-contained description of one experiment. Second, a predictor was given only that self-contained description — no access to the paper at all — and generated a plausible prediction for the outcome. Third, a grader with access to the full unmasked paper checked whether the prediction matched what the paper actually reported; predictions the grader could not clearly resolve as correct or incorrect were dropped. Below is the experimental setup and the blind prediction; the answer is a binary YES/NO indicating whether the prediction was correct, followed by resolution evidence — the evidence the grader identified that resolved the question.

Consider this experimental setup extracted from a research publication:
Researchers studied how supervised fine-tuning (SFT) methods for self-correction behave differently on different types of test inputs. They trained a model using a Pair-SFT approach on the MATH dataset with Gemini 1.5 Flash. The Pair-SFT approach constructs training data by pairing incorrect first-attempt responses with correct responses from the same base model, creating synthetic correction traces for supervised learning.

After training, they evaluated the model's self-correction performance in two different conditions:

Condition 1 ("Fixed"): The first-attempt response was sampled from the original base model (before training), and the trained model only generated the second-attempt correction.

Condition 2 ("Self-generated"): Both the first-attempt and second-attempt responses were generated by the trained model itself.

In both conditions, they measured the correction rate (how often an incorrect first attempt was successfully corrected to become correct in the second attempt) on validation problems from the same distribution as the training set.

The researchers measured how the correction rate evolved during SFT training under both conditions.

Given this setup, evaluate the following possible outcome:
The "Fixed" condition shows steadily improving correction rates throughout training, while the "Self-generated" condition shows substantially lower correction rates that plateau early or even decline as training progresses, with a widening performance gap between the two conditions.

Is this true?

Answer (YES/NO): YES